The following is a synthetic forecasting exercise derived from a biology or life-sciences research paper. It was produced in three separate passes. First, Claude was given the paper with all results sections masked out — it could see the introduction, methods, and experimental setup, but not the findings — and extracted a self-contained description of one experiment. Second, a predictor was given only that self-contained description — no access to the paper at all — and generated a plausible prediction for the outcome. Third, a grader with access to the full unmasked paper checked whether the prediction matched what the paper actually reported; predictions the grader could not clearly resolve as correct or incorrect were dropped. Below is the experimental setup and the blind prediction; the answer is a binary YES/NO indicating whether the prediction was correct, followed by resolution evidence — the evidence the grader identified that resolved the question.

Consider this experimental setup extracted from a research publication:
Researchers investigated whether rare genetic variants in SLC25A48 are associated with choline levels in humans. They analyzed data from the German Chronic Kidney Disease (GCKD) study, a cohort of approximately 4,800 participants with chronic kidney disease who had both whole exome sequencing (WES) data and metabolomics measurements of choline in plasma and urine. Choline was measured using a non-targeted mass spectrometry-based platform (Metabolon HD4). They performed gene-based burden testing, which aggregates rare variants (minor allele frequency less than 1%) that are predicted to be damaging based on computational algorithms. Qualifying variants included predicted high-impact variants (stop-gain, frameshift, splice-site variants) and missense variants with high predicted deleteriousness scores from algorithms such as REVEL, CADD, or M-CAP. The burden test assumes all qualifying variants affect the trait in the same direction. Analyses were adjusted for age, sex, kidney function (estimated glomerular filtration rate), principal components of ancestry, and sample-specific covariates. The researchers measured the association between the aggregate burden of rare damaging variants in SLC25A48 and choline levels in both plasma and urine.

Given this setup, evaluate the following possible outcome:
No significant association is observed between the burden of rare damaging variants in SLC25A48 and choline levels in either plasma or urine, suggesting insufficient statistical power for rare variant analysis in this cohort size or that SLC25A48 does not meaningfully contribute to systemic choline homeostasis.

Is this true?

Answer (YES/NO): NO